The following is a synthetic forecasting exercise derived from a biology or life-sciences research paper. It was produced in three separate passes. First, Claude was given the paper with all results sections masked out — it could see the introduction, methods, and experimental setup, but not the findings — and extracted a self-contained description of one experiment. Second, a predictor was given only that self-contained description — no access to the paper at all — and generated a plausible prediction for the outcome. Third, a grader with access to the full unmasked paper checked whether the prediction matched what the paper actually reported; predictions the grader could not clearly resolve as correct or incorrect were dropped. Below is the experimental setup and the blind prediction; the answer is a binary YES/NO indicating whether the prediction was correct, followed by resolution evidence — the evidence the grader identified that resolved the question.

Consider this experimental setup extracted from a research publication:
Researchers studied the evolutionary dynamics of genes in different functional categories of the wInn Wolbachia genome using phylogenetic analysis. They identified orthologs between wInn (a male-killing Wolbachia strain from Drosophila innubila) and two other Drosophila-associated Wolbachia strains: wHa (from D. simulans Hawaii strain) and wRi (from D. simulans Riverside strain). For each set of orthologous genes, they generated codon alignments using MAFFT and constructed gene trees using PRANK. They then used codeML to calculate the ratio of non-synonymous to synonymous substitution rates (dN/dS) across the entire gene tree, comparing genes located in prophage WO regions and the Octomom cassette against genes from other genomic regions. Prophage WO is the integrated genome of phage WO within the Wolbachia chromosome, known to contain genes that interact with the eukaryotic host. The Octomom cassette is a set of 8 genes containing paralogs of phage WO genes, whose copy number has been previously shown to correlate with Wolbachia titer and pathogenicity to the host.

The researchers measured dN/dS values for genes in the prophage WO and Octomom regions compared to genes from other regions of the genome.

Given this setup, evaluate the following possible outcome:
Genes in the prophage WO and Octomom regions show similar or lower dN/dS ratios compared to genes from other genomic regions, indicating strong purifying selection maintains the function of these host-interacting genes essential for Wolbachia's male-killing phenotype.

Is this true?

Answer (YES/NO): NO